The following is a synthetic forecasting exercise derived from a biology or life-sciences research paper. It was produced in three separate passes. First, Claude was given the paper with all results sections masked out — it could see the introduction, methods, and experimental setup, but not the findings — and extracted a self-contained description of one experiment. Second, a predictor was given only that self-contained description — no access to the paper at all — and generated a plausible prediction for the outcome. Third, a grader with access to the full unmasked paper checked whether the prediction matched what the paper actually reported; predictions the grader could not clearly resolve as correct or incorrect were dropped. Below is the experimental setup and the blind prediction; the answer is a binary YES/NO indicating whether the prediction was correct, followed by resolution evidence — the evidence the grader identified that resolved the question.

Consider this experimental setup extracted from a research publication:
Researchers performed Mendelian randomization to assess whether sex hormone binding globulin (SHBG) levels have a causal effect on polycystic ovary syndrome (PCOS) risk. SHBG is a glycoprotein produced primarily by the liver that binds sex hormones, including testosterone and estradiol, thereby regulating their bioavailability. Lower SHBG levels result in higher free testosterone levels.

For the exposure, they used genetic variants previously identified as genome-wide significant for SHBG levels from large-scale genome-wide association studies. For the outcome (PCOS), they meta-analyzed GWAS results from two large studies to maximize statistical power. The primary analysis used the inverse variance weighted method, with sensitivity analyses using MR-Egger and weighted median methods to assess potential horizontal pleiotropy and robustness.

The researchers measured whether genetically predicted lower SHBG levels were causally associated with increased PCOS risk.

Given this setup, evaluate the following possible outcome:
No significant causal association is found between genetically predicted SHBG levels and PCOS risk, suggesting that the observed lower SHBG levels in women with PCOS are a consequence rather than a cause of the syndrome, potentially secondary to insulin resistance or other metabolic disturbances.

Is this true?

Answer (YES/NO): NO